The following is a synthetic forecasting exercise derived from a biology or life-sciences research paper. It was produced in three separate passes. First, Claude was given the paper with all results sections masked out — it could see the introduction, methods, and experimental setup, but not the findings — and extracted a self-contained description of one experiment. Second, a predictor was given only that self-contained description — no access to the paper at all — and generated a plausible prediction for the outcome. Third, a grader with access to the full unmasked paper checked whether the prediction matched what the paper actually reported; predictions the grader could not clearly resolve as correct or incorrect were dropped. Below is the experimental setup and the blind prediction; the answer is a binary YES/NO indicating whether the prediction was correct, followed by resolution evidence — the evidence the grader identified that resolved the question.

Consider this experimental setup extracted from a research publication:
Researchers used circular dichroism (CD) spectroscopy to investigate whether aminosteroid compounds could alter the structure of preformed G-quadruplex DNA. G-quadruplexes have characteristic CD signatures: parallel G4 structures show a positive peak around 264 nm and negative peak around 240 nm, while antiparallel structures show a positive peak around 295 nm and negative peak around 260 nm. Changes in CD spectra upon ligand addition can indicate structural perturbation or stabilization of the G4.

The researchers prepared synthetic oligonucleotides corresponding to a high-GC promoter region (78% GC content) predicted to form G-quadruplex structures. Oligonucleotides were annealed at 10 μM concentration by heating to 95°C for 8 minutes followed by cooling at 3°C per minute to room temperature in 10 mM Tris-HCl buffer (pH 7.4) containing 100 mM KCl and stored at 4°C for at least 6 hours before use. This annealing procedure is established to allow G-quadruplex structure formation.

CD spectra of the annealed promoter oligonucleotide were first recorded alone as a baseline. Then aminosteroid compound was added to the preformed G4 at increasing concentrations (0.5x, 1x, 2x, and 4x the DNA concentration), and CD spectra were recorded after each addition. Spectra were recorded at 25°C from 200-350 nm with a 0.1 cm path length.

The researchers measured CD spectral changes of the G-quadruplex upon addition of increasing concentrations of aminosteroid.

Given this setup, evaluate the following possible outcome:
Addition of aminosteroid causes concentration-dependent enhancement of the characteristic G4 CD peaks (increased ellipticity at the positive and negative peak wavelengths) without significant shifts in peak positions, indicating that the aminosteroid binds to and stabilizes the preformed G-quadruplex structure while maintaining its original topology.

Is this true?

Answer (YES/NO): NO